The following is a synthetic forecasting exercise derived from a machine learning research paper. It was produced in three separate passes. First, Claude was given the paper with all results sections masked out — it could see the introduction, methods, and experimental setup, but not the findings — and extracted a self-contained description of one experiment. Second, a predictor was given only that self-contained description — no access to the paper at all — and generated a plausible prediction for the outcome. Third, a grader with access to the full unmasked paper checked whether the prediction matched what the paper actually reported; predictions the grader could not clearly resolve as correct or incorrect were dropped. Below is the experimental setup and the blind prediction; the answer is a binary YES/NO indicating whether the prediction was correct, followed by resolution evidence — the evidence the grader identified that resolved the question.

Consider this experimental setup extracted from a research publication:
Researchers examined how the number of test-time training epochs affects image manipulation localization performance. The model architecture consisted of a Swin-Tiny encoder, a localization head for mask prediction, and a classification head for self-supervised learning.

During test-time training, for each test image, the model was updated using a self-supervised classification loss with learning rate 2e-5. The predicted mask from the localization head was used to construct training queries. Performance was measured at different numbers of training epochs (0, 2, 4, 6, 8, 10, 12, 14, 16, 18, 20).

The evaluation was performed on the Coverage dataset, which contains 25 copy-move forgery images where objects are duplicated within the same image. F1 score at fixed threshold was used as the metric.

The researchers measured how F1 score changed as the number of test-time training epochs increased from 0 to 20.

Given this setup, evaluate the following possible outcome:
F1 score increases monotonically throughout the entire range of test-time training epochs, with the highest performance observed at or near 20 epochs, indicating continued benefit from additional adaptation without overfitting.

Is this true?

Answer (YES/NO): NO